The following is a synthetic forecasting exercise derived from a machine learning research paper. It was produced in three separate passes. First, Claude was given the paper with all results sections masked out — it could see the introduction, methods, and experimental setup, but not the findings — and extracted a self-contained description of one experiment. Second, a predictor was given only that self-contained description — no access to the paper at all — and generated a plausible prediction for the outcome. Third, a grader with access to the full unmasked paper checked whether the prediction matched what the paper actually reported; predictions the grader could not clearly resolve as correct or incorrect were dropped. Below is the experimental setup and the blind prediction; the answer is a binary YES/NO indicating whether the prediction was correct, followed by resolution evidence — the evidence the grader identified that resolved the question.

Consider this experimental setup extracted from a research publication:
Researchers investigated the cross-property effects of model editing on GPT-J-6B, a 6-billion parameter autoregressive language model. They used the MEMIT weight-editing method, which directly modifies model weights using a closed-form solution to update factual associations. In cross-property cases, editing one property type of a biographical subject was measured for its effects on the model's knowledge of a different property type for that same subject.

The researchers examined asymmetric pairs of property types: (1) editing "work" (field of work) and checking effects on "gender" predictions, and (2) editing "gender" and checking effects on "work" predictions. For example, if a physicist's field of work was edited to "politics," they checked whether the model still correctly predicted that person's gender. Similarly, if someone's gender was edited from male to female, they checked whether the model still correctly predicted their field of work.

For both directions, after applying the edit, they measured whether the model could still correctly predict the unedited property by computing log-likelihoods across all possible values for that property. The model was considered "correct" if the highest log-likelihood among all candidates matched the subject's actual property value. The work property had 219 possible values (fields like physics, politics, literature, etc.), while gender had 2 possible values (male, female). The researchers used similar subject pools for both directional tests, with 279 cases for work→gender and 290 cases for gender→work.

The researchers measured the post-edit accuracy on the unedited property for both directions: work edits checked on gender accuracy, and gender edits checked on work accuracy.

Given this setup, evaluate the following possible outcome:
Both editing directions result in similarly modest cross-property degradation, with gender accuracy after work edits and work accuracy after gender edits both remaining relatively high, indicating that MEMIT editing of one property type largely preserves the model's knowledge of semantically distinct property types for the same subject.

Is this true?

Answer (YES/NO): NO